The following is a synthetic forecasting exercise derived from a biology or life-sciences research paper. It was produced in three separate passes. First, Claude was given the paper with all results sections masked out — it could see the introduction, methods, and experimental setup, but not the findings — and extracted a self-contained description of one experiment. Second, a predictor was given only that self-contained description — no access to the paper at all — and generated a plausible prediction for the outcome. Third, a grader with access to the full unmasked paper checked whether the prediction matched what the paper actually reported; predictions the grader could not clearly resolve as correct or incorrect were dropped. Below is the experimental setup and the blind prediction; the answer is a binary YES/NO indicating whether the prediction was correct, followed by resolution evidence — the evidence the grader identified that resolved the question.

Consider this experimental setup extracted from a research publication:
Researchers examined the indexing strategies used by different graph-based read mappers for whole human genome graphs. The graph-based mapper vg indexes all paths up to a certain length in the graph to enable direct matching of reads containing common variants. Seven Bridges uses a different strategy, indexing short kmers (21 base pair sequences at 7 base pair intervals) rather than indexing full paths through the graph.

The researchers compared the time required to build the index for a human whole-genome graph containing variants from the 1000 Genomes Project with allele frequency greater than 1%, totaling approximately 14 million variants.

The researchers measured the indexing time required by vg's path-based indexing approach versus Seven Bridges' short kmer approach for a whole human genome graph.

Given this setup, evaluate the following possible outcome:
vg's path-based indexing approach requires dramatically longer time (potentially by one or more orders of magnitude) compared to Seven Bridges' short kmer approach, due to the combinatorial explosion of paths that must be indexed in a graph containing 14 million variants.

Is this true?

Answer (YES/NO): YES